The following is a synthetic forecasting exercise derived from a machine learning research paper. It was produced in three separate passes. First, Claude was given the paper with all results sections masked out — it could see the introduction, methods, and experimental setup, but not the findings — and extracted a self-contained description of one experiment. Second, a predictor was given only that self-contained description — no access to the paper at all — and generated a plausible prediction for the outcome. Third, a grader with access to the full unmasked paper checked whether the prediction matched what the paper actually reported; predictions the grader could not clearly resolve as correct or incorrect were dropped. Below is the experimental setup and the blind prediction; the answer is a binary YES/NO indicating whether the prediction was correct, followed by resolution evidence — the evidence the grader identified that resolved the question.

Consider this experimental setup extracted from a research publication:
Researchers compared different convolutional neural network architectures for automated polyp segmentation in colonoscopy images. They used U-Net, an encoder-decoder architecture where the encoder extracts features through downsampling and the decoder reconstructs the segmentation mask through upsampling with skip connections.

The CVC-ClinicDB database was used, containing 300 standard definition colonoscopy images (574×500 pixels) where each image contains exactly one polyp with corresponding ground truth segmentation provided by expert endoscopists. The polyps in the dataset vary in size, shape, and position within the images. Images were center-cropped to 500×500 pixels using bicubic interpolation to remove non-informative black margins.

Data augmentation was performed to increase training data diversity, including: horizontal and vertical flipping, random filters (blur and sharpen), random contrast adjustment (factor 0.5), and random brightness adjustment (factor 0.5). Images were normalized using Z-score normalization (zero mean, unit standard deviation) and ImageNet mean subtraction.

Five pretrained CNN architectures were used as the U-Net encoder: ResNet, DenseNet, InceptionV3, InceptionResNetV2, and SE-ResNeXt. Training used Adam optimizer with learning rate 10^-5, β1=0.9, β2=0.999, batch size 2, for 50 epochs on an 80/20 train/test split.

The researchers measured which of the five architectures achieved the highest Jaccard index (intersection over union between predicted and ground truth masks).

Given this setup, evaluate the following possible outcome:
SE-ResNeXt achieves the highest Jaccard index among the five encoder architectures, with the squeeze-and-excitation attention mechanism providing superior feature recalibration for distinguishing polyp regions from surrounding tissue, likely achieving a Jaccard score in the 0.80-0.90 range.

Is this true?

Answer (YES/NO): NO